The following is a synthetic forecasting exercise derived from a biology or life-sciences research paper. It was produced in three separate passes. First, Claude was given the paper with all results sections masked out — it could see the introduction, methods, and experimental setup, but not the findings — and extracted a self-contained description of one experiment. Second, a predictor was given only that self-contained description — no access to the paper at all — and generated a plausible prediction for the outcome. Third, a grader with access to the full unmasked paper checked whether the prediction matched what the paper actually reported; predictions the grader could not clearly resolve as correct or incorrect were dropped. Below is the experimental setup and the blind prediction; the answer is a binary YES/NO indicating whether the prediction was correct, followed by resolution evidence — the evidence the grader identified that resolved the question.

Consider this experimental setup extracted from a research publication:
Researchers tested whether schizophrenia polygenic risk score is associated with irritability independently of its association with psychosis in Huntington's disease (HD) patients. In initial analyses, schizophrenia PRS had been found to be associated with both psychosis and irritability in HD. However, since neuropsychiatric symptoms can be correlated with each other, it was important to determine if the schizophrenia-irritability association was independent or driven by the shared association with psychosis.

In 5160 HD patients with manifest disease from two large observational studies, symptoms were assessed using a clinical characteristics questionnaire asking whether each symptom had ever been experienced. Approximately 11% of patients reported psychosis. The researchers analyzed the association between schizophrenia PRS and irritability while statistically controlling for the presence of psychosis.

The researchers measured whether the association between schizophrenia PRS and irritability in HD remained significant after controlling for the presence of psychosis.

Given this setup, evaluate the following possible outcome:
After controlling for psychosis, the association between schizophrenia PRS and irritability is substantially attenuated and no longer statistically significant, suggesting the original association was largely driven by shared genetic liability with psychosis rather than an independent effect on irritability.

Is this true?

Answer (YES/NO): NO